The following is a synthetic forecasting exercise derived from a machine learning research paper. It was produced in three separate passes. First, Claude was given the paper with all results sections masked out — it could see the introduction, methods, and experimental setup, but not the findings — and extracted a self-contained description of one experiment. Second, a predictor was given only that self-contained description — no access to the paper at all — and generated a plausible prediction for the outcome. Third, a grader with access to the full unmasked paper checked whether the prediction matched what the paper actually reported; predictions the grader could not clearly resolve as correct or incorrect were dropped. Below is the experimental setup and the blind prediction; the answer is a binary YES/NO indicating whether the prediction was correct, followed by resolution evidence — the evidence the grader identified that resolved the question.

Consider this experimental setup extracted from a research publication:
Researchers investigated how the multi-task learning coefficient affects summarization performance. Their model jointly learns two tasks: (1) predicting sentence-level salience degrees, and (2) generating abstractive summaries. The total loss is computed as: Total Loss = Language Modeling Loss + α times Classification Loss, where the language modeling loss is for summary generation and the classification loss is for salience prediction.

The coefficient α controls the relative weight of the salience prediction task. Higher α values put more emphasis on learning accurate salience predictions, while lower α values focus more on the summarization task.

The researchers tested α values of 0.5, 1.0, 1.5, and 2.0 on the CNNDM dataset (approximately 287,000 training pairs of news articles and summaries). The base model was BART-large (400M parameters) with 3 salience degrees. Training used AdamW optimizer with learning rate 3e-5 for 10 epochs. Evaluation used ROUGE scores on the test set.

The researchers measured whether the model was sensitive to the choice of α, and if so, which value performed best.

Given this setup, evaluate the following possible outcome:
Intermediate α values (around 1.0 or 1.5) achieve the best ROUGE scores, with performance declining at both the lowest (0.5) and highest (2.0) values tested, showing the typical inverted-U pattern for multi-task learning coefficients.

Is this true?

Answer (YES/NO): NO